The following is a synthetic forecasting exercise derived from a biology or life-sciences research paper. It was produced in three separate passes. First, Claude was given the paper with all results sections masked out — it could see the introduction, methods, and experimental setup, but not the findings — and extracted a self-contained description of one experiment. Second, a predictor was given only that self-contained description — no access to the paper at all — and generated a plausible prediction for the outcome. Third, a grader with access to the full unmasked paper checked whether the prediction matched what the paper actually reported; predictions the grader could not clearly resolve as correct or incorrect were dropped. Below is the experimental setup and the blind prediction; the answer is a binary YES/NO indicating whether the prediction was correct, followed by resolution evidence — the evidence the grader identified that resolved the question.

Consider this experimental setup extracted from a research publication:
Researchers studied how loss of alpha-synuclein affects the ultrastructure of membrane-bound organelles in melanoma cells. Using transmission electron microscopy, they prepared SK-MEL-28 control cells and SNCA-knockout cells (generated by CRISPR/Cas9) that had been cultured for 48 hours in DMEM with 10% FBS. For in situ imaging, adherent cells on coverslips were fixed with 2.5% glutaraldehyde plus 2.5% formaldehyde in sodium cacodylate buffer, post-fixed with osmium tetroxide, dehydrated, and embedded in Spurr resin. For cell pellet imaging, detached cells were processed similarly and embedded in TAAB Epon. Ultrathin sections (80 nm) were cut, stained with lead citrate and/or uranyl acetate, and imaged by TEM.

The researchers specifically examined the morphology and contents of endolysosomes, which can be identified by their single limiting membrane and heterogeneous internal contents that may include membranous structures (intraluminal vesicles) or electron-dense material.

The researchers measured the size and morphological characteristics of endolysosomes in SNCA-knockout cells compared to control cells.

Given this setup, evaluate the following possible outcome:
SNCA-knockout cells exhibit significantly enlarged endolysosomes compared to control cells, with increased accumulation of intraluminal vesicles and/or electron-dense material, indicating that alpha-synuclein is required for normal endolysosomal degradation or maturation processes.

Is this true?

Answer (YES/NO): NO